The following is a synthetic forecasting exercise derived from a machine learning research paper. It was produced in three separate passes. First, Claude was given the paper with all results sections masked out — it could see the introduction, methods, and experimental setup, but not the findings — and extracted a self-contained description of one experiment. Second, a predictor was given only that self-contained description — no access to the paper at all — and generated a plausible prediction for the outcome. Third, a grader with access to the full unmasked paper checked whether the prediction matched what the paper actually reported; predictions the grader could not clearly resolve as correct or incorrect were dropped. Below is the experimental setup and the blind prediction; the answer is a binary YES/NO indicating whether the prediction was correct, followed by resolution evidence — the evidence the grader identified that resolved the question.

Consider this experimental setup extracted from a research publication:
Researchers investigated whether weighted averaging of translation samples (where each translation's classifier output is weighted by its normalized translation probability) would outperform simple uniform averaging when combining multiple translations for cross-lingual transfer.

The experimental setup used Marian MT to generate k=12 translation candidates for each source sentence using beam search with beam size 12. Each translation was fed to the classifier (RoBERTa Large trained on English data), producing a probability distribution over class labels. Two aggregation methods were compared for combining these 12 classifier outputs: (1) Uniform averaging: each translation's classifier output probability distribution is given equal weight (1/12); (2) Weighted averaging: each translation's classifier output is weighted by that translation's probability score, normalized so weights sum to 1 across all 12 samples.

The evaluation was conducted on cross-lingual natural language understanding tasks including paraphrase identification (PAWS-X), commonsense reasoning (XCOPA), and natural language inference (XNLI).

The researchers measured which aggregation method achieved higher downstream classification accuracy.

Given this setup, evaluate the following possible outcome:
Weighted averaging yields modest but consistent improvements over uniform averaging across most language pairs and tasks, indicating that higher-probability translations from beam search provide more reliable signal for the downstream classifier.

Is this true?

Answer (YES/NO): NO